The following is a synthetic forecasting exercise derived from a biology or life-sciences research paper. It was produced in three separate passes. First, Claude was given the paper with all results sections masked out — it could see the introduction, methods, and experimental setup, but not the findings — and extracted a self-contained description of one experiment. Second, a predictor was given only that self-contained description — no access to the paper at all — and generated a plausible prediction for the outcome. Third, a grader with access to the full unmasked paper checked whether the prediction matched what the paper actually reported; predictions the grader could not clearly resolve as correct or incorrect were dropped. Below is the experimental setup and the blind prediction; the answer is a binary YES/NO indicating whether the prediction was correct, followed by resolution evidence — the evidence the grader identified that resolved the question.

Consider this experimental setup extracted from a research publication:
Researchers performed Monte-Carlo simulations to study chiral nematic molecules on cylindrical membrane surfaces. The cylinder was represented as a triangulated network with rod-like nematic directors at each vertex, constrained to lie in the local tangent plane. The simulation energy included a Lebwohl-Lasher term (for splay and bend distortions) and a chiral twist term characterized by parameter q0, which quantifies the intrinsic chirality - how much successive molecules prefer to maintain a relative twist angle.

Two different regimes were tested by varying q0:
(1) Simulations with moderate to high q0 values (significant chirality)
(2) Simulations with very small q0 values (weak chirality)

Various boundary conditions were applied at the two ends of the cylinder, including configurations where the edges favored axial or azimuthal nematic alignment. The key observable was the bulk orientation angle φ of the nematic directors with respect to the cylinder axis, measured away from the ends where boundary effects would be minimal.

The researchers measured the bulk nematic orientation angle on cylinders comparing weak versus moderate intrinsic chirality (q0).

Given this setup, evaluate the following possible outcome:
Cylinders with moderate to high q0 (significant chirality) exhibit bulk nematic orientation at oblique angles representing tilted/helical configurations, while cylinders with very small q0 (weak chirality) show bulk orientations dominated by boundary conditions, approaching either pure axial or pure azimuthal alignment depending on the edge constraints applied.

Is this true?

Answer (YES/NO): YES